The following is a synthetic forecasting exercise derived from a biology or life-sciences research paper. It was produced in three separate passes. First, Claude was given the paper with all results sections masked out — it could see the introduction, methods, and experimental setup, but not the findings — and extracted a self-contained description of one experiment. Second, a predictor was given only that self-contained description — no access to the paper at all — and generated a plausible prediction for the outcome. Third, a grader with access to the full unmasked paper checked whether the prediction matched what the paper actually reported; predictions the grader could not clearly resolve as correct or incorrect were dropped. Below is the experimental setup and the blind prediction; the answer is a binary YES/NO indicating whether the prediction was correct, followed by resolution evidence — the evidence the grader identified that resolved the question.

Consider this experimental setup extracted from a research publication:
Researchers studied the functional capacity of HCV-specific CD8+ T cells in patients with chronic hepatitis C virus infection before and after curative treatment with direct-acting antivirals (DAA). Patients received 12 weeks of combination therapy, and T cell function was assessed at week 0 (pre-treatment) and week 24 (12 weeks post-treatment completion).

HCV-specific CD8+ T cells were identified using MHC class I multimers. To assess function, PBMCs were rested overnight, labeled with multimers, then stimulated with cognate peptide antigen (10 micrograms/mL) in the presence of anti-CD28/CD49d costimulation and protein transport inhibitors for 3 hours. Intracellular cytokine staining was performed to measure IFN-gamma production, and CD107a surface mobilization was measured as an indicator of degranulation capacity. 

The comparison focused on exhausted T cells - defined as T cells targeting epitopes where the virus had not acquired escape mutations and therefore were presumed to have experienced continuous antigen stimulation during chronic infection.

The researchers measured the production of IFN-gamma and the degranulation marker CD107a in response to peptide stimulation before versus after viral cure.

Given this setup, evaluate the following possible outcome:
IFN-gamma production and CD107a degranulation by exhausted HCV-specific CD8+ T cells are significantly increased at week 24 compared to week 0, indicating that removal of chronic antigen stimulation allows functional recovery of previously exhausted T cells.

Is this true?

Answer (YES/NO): NO